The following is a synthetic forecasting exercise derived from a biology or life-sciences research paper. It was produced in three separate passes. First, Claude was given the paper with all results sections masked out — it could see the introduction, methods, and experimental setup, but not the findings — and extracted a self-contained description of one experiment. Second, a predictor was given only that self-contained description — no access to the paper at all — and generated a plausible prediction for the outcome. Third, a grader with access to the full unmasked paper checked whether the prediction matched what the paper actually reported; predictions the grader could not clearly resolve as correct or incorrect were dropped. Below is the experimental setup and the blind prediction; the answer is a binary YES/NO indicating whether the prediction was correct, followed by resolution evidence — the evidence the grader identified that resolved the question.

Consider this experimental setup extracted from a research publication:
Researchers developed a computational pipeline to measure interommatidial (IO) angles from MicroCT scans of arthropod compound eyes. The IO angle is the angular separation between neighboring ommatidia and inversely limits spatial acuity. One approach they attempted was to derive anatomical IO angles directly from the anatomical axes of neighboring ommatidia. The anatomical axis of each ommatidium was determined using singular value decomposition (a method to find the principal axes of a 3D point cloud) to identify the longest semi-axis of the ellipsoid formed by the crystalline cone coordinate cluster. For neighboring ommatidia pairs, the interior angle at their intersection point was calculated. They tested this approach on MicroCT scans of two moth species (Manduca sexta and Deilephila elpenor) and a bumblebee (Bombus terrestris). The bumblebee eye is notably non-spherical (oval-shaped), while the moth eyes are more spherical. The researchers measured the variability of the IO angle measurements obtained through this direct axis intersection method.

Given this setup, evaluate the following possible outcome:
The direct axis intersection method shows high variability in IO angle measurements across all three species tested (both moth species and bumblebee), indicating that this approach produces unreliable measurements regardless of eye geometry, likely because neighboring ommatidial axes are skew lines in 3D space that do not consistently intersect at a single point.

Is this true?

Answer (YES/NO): NO